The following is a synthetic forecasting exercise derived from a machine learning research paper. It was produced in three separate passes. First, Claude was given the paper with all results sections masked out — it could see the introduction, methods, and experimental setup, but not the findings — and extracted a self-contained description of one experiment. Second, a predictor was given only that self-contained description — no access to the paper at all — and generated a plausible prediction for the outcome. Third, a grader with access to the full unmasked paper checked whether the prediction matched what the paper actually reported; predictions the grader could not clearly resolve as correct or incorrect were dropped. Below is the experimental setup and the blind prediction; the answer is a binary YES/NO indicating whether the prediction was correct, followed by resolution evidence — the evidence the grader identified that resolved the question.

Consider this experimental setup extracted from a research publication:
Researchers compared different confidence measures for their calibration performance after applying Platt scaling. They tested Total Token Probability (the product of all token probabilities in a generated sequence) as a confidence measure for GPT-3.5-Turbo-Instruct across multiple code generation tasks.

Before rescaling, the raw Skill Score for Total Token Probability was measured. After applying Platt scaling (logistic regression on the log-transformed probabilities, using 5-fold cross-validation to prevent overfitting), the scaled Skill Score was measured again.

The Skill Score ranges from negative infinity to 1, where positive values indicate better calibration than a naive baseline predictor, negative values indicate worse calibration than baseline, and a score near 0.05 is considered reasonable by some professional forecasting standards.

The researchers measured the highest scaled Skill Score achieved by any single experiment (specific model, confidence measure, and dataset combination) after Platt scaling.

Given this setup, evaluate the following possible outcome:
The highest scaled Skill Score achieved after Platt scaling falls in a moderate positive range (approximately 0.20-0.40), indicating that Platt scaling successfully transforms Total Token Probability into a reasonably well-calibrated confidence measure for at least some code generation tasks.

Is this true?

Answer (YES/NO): NO